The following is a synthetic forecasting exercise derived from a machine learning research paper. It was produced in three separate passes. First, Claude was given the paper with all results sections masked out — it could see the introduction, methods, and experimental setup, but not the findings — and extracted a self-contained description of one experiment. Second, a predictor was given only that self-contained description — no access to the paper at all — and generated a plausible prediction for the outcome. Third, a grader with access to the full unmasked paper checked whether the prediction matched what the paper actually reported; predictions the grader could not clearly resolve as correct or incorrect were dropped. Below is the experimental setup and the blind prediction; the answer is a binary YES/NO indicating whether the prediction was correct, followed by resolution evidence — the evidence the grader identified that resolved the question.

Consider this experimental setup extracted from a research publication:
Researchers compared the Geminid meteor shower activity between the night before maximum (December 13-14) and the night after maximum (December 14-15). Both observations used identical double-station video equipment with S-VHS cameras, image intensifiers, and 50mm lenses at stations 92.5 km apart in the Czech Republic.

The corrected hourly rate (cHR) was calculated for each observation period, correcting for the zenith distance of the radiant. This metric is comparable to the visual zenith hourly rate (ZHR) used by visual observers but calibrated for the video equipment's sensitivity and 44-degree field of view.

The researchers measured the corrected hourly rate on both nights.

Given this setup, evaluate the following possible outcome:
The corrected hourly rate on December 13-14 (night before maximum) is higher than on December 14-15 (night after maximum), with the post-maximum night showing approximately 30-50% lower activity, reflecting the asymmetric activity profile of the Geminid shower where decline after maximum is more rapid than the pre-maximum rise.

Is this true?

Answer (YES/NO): NO